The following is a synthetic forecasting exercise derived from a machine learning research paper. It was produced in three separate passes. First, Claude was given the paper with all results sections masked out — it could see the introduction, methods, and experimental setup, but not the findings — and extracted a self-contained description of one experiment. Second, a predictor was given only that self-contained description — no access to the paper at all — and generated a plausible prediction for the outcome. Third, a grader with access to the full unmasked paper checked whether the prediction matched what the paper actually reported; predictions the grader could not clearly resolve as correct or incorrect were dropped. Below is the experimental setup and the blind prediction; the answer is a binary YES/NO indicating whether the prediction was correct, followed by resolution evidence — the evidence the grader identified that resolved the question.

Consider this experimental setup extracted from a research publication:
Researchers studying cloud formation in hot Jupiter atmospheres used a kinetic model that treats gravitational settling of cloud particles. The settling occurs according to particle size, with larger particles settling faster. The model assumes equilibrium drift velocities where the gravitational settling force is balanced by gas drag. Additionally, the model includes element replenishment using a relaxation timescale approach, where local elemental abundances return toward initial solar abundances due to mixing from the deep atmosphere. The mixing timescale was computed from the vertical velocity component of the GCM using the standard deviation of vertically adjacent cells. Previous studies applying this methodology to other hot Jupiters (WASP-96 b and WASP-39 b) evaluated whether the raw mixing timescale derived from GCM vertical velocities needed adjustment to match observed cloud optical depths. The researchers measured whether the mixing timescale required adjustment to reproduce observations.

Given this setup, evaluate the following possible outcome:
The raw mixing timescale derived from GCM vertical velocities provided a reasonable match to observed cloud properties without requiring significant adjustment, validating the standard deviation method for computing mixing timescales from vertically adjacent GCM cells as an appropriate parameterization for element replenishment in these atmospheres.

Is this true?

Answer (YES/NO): NO